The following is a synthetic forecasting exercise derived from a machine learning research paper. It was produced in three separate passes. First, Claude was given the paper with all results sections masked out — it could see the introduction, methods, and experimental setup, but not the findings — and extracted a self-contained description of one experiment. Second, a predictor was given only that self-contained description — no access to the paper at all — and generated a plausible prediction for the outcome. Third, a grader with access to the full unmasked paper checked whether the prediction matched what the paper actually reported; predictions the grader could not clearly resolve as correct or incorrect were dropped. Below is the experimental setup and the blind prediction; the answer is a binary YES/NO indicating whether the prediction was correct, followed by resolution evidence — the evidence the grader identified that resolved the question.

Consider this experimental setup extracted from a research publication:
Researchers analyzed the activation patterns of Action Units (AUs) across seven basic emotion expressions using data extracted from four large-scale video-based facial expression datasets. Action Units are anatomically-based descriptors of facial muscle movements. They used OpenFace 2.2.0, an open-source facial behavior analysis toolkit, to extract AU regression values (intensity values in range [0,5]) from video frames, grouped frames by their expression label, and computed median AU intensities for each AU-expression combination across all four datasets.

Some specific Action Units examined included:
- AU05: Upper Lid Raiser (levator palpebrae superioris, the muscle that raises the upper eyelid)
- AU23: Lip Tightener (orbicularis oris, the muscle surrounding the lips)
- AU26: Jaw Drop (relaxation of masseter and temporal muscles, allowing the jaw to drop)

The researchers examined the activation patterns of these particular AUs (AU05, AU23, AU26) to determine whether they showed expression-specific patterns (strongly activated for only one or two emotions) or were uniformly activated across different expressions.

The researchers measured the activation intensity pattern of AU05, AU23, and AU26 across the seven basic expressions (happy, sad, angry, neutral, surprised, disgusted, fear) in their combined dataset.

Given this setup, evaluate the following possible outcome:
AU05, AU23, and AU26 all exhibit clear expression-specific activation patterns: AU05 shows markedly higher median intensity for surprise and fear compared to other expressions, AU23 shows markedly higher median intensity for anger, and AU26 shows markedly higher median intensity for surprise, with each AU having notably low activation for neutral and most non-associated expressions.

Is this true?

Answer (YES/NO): NO